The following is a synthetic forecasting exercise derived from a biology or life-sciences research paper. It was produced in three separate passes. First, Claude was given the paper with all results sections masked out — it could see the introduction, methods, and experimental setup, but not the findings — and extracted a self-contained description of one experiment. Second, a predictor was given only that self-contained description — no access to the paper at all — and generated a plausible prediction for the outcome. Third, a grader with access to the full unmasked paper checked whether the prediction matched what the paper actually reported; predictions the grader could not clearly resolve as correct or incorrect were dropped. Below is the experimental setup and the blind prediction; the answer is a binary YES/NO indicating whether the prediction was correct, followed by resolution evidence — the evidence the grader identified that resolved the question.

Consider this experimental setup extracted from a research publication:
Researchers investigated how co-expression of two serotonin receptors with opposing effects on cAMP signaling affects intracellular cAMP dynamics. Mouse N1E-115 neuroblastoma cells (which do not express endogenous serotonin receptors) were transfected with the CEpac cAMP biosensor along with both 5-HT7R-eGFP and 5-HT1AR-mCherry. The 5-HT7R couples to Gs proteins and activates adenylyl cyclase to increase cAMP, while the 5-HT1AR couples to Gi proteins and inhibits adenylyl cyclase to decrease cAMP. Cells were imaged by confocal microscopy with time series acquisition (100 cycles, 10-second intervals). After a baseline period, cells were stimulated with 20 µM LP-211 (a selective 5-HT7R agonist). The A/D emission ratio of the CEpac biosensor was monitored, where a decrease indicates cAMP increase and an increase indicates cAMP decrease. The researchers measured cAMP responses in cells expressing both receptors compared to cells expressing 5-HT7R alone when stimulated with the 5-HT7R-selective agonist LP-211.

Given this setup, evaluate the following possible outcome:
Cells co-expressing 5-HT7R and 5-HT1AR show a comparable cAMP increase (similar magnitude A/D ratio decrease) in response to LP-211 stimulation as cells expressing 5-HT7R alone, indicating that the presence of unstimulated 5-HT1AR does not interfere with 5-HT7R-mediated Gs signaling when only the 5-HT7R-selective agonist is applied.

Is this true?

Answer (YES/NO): NO